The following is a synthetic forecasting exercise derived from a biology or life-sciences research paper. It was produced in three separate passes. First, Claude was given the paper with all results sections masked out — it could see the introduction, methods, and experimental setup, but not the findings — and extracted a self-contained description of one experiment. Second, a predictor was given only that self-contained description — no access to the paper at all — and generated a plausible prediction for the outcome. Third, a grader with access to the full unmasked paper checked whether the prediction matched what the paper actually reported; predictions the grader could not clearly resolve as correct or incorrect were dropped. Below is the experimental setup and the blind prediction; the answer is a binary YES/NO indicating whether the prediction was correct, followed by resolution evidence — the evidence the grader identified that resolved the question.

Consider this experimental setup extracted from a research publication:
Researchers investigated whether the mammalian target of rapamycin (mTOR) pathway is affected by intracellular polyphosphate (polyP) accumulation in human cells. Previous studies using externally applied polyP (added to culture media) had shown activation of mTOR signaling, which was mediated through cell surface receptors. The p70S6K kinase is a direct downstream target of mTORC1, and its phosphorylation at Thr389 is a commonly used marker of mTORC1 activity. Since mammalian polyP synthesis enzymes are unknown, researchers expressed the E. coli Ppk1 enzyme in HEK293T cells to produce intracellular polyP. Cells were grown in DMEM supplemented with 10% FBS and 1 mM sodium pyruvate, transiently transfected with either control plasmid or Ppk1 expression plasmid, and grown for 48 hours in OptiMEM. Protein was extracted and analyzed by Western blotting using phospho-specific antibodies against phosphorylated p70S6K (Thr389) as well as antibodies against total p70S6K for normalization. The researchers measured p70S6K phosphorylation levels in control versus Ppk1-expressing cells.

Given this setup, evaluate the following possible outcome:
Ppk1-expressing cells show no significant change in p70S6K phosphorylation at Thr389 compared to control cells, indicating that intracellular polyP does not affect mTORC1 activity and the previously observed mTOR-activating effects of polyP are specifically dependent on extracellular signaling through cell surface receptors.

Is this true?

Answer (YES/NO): NO